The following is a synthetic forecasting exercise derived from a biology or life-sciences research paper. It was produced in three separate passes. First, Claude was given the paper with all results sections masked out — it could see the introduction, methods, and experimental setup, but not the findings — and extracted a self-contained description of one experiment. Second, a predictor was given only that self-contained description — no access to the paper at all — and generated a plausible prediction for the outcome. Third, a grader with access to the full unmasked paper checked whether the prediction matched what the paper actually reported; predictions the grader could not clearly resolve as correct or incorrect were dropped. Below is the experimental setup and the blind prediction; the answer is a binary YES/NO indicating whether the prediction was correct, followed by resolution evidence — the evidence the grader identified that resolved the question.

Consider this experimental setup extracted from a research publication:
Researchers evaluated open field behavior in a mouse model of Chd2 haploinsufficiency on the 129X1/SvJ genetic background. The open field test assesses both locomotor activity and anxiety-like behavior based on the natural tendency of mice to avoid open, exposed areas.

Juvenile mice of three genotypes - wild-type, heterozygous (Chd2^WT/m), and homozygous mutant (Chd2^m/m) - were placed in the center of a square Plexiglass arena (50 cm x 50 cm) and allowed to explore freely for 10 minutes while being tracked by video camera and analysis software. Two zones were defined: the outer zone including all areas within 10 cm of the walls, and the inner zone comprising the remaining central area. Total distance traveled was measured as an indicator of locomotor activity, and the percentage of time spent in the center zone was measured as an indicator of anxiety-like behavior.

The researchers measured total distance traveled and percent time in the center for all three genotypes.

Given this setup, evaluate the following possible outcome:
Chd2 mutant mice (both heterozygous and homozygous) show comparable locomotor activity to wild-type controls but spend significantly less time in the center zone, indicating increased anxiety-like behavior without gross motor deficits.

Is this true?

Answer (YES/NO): NO